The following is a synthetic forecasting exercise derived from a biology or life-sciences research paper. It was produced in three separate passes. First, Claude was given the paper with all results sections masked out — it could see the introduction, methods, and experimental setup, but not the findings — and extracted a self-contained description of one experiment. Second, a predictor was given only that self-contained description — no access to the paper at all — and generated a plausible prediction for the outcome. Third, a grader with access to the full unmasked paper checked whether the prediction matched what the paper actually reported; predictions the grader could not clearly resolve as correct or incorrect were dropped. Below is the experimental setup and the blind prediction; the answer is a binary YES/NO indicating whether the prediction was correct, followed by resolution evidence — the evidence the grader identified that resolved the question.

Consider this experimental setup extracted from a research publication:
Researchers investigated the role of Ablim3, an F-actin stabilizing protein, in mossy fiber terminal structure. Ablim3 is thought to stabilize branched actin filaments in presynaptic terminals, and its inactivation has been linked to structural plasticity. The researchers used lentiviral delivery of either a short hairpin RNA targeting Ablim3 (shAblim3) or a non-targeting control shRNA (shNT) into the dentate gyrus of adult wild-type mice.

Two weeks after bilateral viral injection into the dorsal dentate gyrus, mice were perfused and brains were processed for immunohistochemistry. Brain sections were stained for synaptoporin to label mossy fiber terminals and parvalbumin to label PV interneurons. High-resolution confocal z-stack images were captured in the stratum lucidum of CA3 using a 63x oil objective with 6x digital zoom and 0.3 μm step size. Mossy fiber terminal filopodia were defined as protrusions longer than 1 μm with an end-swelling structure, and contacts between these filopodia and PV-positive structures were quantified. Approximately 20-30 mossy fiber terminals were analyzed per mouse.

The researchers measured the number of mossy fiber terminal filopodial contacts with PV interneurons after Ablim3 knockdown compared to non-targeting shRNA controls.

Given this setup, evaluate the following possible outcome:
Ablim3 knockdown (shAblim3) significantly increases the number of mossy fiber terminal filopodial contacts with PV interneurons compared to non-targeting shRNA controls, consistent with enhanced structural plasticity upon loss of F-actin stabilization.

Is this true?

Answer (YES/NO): YES